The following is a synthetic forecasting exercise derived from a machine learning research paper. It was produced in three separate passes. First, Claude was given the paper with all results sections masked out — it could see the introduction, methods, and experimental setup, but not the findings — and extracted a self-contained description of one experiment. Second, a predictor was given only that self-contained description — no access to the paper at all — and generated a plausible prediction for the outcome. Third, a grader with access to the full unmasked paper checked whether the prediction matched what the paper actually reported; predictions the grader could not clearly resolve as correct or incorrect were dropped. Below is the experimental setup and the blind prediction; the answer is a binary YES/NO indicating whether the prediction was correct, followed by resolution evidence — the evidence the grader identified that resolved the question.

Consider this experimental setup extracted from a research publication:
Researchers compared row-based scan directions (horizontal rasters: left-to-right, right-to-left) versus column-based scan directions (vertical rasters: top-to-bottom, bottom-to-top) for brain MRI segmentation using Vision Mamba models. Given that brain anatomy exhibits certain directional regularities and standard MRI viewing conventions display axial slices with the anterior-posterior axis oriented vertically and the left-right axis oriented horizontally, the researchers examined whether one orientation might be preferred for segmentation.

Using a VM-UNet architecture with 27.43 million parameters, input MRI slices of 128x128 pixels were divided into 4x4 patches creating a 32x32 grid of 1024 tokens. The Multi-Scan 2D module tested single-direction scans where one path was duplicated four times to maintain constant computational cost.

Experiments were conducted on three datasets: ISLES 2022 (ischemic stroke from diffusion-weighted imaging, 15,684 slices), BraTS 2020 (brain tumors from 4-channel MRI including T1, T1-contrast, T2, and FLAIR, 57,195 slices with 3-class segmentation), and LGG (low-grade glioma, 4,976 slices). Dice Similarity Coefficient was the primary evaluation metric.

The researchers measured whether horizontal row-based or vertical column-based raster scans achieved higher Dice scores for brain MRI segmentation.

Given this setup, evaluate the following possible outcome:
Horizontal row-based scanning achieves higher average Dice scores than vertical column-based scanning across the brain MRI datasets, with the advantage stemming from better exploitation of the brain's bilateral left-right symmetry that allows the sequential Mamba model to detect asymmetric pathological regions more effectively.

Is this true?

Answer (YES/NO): NO